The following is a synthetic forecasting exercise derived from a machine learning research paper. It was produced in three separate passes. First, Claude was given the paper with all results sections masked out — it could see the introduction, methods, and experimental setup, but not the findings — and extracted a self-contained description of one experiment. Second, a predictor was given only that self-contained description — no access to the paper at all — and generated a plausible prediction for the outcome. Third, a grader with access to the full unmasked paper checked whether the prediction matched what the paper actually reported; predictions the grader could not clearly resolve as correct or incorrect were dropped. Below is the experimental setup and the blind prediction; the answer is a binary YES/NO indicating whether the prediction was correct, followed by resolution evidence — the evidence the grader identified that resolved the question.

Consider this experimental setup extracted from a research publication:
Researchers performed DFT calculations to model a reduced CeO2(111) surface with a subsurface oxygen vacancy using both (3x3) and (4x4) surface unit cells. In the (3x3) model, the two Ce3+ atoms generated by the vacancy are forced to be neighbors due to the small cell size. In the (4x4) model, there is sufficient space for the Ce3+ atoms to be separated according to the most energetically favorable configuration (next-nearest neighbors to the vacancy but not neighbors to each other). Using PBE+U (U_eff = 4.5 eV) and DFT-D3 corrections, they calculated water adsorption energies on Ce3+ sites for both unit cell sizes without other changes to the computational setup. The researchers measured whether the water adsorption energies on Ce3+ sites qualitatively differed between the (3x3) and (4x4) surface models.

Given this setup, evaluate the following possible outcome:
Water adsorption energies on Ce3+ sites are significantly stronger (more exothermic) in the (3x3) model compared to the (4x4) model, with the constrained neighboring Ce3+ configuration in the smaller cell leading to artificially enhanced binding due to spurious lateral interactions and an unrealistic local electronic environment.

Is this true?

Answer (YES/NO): NO